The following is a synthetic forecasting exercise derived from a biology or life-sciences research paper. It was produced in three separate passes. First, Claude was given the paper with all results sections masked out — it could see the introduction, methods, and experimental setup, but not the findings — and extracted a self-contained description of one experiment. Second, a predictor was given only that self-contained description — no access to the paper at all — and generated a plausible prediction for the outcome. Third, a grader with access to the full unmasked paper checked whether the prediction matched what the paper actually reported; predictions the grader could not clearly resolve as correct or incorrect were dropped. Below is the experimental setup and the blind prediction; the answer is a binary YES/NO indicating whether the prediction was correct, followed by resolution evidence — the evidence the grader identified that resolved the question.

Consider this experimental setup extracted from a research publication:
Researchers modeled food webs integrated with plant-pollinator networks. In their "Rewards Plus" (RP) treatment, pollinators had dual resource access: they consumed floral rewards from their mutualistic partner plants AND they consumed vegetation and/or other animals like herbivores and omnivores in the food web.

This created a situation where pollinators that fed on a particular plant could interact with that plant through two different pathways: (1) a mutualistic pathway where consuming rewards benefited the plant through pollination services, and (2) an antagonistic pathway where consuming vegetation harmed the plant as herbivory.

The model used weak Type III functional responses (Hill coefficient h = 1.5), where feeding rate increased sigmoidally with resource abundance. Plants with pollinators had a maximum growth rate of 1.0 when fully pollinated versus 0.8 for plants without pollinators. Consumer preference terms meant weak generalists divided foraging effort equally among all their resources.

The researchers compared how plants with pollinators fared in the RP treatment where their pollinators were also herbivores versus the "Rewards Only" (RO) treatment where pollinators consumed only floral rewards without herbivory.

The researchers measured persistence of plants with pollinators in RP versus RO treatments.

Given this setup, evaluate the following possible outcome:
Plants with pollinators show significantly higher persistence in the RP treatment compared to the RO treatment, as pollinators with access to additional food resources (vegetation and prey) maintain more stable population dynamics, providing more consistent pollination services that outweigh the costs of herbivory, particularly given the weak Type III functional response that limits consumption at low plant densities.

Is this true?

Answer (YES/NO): NO